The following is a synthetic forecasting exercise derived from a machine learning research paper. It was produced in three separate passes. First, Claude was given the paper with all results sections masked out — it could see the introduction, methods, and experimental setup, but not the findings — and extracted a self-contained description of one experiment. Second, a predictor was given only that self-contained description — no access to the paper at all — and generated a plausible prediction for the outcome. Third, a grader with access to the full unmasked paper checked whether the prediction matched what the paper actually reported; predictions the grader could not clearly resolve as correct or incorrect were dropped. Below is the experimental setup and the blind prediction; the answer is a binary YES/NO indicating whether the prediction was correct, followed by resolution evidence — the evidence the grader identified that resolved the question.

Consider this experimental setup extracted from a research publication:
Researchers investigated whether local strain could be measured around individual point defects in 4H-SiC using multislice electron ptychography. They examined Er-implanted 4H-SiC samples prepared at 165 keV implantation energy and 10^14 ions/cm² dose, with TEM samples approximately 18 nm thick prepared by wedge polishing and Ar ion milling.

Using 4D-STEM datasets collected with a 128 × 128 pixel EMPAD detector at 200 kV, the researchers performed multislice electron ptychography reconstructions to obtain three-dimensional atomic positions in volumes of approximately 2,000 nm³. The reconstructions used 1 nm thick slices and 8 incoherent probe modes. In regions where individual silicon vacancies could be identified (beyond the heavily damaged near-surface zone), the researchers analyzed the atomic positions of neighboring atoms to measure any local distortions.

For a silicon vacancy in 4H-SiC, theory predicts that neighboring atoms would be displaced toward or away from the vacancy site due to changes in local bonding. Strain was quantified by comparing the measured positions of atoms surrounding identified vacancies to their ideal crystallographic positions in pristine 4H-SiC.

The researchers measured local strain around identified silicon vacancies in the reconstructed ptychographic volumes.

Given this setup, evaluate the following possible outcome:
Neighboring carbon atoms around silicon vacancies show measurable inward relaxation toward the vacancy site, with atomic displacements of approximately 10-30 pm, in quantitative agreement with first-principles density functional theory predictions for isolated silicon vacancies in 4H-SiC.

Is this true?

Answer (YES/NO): NO